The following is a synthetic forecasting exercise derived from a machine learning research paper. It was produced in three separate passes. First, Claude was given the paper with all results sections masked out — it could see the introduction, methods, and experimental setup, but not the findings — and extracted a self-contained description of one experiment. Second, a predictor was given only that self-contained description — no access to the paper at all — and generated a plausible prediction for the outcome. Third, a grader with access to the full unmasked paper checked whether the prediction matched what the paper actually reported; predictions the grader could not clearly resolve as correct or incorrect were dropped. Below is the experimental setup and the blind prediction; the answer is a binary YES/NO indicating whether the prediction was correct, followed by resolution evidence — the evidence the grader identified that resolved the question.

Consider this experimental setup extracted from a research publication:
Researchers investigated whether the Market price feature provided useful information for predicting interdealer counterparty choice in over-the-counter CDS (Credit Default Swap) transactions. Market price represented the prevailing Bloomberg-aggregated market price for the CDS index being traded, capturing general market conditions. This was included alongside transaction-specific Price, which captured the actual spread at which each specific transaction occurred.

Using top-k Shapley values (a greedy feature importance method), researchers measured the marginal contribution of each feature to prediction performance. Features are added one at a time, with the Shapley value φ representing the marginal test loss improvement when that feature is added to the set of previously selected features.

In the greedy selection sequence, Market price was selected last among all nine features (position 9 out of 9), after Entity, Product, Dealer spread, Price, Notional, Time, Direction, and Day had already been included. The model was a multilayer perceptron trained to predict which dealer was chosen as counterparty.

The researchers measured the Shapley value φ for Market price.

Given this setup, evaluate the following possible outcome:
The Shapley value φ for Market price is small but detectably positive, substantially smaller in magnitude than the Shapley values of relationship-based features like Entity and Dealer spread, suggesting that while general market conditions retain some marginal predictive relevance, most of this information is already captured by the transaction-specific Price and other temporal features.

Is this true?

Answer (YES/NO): NO